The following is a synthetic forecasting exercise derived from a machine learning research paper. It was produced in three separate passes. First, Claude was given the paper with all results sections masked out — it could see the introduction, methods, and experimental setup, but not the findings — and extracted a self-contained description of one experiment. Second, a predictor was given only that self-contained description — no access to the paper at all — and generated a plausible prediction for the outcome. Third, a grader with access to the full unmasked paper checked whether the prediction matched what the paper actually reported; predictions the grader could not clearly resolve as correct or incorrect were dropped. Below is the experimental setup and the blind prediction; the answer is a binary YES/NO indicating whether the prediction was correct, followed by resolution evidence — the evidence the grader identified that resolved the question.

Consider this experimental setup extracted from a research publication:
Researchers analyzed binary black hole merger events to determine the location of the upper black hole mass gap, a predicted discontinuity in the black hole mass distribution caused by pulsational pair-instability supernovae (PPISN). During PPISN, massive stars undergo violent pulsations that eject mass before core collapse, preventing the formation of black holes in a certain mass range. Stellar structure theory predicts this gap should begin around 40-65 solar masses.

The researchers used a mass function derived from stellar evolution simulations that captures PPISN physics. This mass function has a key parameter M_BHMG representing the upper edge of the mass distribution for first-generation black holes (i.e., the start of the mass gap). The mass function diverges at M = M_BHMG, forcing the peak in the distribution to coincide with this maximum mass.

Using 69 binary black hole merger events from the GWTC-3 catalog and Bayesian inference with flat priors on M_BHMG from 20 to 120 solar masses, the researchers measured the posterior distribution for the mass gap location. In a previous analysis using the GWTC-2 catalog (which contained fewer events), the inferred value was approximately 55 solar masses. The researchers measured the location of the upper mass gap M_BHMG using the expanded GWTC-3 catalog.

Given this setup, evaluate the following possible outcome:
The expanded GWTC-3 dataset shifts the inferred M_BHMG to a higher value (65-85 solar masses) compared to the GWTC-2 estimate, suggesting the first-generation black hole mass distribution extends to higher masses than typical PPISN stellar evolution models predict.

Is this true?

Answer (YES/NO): NO